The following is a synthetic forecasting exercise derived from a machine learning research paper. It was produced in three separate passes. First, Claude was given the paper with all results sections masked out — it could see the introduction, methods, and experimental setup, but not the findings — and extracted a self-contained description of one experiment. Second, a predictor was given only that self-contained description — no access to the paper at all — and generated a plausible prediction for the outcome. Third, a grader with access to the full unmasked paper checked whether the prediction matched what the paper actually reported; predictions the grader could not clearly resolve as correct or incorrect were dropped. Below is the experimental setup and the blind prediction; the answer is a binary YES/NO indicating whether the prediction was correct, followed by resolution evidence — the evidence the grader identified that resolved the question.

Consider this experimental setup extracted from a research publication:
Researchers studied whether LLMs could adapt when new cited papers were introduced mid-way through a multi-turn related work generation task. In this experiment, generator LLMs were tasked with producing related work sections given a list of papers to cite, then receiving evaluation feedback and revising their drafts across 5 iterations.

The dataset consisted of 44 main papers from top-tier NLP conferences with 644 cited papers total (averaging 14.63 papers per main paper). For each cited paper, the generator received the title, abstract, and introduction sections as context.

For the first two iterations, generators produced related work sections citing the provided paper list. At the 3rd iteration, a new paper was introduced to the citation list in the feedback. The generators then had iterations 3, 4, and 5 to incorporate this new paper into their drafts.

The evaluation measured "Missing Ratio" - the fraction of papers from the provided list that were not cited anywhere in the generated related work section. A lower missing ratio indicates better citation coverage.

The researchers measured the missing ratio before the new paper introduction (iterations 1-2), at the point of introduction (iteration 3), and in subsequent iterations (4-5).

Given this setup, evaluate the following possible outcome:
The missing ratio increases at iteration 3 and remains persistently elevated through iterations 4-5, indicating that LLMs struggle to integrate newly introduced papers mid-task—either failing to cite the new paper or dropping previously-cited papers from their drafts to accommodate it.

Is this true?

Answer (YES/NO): NO